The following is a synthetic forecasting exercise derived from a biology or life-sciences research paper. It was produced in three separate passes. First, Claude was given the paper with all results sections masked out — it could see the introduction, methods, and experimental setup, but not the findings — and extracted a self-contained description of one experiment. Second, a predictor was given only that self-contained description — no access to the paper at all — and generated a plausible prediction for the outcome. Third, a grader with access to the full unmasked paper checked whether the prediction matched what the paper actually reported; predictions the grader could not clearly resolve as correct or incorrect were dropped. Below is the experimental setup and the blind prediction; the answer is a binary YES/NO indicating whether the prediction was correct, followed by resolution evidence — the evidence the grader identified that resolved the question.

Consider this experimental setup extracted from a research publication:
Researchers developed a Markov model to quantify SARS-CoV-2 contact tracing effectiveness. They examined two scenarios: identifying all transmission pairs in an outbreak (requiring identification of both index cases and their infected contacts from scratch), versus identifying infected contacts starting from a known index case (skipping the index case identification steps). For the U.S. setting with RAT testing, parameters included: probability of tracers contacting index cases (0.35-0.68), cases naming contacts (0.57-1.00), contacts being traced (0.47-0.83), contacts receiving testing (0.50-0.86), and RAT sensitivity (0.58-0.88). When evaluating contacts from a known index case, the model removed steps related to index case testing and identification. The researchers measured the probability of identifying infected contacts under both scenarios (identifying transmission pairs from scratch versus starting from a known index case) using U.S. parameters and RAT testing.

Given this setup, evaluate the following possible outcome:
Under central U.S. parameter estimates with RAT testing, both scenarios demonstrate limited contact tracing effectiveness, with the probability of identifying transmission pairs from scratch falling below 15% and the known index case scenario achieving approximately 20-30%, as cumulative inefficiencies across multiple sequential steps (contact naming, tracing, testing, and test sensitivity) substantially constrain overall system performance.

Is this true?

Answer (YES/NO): NO